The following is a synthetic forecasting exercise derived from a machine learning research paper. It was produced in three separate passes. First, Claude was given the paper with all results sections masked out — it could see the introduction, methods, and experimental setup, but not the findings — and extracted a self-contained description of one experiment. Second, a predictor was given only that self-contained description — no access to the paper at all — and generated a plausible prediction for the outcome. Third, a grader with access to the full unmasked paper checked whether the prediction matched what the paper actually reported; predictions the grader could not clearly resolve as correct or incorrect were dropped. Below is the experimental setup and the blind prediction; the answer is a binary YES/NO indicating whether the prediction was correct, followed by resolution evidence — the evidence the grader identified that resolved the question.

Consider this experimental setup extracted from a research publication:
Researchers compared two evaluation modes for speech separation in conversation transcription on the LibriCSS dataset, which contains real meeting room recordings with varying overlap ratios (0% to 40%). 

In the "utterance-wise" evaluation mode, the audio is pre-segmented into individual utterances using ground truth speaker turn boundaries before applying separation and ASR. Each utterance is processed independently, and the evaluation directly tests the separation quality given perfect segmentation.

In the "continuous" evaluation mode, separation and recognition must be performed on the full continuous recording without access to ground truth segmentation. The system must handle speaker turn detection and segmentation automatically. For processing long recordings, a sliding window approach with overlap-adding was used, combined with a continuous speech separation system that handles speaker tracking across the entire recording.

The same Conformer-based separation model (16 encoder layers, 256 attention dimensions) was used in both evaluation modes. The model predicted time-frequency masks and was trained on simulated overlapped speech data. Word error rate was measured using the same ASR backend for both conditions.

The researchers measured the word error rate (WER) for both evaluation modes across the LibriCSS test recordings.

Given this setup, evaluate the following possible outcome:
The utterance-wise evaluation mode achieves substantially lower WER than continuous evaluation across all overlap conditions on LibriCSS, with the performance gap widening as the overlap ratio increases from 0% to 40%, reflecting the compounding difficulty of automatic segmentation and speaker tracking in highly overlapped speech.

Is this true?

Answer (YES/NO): YES